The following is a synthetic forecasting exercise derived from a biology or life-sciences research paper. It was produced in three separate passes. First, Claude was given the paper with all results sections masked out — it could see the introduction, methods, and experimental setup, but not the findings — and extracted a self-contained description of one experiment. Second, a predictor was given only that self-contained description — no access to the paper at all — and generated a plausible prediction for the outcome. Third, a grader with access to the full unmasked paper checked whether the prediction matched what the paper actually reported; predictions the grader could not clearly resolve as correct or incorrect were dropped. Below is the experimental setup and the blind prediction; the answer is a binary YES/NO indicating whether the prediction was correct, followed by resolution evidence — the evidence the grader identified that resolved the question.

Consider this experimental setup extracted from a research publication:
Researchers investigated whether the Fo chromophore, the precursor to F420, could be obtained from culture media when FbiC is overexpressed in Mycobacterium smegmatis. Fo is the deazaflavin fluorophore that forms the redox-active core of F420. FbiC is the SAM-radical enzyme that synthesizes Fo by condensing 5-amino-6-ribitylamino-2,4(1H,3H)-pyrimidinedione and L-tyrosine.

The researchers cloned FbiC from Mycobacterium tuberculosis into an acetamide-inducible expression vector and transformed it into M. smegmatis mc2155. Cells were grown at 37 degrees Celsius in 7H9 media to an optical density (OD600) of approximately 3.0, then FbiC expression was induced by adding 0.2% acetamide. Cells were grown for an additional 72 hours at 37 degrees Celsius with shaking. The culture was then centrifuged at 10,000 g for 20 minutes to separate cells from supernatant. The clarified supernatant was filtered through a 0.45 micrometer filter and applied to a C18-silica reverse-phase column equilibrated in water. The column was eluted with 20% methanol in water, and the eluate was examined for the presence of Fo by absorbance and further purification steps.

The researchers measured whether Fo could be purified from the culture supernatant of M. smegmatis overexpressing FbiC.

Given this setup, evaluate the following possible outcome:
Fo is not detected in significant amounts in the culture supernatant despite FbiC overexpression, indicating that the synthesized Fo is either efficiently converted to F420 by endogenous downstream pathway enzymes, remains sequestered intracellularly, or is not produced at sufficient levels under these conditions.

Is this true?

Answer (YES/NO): NO